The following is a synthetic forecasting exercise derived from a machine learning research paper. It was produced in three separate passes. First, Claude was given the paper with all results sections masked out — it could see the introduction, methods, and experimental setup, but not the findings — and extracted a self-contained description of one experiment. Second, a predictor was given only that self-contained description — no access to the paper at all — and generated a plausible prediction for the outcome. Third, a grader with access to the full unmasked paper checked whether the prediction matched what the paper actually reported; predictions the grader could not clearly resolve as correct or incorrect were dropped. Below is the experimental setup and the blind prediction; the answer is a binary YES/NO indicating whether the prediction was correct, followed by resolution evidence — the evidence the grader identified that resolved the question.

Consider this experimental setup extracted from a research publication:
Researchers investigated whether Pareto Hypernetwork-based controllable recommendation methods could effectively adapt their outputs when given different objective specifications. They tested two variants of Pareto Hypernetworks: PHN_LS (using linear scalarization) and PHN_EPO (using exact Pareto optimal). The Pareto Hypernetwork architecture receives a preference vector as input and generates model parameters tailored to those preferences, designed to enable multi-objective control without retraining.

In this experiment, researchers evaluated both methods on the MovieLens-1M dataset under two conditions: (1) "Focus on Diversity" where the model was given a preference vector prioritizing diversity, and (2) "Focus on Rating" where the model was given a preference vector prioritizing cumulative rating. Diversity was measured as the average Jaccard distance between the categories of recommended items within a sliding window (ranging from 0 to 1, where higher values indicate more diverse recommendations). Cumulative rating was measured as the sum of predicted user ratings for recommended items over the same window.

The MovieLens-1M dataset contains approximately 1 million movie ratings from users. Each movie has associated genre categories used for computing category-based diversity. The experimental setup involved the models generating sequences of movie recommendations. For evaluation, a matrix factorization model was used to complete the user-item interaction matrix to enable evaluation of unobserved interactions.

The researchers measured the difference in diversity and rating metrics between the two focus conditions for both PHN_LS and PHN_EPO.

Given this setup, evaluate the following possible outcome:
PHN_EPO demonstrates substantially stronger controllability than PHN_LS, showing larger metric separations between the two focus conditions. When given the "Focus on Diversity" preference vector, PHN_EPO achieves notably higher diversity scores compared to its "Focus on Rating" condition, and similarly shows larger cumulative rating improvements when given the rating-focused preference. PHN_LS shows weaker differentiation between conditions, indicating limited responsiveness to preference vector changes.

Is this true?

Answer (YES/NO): NO